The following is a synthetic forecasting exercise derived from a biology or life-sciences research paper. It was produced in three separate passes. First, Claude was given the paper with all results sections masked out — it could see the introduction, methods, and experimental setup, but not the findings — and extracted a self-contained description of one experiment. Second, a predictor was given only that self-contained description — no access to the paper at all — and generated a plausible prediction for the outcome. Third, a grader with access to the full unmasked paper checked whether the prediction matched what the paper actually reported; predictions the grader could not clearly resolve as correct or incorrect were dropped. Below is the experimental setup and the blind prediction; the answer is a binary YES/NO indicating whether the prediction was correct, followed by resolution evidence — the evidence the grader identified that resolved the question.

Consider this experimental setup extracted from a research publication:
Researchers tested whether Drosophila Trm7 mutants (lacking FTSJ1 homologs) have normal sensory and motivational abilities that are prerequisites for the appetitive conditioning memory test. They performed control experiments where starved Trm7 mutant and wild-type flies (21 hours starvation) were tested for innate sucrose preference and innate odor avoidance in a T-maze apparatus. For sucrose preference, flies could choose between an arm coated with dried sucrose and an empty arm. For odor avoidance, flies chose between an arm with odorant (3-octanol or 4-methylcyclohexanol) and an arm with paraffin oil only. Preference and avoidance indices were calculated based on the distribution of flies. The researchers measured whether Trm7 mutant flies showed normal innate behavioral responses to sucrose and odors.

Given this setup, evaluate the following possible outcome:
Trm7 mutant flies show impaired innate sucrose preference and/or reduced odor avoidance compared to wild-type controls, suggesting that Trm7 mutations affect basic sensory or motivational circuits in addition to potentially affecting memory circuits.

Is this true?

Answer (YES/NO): NO